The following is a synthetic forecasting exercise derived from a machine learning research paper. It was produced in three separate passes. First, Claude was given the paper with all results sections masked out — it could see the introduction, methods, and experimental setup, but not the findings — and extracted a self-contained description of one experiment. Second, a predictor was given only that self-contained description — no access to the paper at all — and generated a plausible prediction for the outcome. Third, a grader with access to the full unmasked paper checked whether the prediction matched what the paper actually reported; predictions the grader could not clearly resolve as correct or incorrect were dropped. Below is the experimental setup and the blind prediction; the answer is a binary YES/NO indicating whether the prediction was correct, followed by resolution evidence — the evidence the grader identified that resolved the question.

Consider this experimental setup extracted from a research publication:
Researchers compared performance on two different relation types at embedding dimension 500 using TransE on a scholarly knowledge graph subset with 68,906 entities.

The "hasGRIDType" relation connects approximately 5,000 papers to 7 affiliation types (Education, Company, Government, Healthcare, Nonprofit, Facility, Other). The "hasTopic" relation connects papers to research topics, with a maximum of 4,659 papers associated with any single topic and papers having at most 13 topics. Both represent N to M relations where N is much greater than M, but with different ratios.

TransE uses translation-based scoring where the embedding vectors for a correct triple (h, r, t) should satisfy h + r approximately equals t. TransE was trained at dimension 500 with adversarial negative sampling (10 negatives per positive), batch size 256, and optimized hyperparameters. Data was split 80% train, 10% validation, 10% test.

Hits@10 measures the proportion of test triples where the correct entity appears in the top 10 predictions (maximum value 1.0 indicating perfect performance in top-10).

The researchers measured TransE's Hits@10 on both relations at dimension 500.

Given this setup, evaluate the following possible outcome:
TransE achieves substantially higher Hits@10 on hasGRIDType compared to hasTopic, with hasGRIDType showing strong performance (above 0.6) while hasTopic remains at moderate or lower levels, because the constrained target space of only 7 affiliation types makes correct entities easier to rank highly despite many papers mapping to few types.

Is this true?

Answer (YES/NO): YES